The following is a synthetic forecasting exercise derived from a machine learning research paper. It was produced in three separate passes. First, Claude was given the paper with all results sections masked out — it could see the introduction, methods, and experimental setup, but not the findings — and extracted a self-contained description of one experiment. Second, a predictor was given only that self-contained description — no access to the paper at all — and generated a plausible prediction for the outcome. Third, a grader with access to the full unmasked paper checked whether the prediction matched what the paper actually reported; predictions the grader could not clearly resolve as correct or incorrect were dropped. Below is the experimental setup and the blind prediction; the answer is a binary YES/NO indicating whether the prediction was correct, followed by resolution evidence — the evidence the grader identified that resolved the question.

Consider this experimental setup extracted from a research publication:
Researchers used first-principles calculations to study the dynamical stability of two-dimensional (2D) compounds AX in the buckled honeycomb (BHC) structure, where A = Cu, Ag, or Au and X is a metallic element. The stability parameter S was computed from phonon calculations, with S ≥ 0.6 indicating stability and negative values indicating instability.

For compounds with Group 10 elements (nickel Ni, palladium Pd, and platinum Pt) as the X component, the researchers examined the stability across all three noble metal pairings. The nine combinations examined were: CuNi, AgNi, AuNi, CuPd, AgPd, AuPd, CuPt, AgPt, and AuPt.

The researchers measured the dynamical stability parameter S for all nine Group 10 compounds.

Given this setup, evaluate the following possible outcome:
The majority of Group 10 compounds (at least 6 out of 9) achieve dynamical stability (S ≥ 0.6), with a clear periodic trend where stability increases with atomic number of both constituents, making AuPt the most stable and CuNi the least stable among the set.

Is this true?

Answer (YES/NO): NO